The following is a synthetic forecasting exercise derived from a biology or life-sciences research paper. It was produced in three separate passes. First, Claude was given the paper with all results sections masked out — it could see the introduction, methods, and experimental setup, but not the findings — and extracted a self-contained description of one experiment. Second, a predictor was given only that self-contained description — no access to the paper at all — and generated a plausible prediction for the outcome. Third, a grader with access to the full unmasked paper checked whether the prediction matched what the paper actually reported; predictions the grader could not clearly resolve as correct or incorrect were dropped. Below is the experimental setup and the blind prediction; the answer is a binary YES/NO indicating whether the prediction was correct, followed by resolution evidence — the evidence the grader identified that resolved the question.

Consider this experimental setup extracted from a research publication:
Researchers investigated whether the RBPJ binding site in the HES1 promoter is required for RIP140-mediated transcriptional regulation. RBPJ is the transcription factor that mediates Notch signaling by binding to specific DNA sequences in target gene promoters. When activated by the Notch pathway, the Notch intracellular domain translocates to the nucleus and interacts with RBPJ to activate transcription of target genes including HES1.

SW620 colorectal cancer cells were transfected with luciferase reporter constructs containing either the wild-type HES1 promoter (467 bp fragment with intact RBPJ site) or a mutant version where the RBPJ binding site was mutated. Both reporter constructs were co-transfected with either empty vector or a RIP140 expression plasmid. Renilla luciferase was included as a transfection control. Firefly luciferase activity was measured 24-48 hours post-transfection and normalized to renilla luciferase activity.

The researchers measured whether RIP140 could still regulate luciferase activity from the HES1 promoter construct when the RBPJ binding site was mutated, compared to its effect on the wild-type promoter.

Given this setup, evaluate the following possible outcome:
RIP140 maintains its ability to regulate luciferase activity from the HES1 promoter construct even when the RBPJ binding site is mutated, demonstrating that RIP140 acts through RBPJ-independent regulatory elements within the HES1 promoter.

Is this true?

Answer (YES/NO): NO